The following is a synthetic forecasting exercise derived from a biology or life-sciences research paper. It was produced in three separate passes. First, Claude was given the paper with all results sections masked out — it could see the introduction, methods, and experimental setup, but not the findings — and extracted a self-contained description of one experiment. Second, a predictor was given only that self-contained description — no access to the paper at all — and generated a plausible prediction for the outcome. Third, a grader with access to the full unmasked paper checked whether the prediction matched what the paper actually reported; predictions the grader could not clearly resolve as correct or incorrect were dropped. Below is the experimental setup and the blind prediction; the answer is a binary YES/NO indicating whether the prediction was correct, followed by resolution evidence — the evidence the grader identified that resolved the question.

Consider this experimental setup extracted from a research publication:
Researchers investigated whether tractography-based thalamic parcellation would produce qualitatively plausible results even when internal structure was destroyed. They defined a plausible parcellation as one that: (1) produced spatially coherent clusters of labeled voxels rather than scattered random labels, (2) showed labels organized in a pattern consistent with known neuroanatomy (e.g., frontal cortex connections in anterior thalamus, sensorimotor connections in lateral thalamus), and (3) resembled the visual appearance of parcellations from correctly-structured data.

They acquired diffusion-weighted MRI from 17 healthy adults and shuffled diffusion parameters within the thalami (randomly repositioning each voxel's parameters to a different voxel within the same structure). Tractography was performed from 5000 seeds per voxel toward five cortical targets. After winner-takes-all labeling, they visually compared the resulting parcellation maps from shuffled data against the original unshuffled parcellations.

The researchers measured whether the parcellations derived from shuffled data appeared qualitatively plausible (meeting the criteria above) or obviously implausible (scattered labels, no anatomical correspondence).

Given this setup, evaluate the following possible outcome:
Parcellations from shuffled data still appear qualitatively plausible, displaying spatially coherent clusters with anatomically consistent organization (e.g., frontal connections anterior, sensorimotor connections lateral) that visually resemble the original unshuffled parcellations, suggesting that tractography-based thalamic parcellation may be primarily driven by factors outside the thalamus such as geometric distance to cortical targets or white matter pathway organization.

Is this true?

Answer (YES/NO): YES